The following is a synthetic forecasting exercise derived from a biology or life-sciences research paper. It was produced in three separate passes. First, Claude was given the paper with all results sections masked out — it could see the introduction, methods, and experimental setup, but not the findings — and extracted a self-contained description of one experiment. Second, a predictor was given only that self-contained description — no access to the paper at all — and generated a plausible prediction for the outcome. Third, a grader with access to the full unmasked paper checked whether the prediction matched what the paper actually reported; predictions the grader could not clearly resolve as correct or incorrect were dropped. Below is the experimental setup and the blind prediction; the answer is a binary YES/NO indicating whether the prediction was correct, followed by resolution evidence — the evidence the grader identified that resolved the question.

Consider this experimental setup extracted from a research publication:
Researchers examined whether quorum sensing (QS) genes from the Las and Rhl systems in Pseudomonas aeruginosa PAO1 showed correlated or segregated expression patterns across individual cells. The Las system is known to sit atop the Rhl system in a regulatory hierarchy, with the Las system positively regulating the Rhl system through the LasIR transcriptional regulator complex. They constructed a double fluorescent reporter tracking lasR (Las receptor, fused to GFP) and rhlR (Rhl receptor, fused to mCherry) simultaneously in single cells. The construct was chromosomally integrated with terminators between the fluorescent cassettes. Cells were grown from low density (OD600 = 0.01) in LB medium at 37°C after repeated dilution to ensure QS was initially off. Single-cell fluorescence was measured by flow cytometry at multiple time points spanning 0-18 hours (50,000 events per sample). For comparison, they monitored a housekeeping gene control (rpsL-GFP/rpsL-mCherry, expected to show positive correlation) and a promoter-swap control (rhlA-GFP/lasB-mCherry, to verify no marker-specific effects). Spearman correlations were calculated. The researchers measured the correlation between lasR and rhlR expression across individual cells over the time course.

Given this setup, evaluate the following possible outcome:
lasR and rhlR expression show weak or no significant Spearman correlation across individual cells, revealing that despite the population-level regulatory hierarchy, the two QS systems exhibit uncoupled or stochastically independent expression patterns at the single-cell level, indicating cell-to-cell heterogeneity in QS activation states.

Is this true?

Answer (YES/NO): NO